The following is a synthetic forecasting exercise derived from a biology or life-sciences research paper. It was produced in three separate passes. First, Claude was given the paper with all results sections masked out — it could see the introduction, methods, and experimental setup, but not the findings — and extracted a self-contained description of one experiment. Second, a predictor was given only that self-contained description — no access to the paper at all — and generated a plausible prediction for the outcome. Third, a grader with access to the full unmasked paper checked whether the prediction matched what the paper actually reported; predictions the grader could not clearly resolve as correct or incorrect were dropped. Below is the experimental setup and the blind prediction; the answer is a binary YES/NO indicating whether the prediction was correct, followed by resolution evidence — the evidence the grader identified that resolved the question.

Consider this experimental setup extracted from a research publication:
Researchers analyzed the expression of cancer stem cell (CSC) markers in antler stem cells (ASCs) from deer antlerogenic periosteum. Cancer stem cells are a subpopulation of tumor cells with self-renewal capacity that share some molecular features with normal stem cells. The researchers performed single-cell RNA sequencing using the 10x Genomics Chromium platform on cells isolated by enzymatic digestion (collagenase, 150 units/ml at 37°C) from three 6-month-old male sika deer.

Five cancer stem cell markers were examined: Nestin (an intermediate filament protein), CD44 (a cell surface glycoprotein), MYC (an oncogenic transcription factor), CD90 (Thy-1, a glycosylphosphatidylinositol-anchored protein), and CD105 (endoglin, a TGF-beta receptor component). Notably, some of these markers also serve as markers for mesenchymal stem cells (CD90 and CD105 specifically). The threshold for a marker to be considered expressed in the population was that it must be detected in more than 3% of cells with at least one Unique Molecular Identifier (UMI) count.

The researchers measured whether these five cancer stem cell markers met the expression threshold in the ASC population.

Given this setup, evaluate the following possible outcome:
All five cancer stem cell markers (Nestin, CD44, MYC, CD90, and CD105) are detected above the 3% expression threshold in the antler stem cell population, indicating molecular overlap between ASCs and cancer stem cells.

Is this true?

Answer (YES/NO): YES